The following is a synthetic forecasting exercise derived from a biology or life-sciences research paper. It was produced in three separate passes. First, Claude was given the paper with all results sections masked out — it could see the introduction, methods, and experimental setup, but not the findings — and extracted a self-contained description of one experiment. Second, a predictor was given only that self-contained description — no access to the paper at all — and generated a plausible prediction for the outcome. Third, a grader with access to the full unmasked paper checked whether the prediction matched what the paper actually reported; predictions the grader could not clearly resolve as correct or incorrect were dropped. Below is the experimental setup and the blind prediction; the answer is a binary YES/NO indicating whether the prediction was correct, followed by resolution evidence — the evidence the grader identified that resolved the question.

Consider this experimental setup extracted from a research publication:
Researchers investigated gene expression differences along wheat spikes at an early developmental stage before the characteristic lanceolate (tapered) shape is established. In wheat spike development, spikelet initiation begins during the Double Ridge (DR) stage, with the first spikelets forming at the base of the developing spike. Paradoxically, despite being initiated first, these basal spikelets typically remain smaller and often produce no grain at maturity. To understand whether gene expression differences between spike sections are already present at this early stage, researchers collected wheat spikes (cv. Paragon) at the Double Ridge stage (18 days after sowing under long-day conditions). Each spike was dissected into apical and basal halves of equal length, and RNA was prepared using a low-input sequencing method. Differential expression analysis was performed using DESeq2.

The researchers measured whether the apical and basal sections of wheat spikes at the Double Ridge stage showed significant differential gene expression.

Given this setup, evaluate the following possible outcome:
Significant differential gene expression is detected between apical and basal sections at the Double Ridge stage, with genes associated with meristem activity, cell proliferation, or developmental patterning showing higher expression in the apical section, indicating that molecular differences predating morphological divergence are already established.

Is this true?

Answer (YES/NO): NO